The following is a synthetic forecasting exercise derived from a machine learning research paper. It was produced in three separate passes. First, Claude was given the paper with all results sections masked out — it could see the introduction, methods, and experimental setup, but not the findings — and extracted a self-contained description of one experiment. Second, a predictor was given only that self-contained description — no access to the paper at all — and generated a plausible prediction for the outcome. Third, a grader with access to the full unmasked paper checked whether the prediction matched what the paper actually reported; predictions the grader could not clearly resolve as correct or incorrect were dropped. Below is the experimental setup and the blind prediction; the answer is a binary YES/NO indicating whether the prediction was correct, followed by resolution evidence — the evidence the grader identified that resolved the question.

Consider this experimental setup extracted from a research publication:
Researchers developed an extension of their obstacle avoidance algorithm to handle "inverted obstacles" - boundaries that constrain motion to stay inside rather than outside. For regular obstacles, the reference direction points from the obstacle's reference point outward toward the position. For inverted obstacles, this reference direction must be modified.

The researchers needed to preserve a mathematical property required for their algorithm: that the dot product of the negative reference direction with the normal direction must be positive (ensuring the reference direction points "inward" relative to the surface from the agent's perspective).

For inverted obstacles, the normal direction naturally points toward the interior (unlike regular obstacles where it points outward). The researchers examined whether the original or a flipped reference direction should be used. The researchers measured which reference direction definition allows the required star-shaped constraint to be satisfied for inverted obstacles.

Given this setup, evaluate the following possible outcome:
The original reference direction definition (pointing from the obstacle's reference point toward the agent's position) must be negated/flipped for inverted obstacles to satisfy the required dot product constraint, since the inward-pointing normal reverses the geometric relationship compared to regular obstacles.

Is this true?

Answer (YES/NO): YES